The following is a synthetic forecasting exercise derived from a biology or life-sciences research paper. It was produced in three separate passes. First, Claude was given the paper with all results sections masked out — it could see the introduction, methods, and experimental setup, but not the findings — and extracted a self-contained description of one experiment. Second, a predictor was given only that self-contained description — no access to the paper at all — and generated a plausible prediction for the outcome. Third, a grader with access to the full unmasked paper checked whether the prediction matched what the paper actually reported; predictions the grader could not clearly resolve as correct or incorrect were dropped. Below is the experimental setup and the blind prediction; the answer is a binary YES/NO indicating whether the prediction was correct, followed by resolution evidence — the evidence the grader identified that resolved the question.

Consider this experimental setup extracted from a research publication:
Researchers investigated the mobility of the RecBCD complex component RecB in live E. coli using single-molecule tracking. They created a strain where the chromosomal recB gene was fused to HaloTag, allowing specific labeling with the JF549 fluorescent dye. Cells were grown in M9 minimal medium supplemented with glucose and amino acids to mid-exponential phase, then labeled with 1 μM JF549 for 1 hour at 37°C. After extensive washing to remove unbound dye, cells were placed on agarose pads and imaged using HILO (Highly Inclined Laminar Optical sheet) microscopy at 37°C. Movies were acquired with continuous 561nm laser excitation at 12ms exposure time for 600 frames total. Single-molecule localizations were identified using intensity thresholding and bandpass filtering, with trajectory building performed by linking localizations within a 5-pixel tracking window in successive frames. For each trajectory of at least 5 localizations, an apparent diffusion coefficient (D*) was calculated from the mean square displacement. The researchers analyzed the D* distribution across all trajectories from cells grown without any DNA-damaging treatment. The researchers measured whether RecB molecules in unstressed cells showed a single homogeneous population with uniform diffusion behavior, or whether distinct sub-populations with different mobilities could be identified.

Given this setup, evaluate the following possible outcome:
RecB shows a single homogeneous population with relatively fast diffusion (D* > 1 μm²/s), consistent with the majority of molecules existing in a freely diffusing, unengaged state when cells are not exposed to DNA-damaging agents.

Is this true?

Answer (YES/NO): NO